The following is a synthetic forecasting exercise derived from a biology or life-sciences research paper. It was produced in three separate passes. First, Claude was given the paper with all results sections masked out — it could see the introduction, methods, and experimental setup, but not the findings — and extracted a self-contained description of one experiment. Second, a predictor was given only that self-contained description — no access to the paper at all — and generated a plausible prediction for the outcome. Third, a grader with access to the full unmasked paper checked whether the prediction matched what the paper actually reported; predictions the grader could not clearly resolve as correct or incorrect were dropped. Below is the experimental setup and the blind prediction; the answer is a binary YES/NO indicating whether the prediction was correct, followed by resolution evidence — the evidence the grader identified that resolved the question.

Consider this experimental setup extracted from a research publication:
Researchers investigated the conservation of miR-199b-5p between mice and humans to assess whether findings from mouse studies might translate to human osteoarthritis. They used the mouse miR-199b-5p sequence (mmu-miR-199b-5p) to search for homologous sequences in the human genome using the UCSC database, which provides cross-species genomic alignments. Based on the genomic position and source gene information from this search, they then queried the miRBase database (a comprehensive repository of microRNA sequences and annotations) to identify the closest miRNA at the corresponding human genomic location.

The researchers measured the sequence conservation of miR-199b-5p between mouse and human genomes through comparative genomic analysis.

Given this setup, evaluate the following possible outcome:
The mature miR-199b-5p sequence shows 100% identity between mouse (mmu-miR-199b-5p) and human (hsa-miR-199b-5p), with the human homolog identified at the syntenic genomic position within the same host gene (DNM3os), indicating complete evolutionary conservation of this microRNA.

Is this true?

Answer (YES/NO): NO